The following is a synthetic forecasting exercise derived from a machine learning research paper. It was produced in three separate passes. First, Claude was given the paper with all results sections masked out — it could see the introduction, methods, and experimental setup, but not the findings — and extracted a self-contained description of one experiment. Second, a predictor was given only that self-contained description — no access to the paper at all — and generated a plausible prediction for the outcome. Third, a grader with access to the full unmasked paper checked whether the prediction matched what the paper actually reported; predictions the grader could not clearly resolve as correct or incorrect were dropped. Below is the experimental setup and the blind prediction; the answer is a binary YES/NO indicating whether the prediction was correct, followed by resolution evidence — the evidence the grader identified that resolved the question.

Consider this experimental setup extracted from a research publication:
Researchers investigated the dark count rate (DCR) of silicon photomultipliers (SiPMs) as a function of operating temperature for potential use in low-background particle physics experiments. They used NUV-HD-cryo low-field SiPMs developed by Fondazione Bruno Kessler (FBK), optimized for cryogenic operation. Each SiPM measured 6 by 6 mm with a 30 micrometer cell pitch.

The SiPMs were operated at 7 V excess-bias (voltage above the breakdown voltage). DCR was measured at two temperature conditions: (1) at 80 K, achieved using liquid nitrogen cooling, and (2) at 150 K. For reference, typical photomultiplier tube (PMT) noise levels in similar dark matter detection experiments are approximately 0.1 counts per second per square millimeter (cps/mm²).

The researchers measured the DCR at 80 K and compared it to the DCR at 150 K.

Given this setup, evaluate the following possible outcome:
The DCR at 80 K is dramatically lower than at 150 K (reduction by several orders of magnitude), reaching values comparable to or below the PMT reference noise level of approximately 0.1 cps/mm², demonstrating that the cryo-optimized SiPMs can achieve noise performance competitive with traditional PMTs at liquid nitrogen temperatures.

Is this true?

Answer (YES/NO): NO